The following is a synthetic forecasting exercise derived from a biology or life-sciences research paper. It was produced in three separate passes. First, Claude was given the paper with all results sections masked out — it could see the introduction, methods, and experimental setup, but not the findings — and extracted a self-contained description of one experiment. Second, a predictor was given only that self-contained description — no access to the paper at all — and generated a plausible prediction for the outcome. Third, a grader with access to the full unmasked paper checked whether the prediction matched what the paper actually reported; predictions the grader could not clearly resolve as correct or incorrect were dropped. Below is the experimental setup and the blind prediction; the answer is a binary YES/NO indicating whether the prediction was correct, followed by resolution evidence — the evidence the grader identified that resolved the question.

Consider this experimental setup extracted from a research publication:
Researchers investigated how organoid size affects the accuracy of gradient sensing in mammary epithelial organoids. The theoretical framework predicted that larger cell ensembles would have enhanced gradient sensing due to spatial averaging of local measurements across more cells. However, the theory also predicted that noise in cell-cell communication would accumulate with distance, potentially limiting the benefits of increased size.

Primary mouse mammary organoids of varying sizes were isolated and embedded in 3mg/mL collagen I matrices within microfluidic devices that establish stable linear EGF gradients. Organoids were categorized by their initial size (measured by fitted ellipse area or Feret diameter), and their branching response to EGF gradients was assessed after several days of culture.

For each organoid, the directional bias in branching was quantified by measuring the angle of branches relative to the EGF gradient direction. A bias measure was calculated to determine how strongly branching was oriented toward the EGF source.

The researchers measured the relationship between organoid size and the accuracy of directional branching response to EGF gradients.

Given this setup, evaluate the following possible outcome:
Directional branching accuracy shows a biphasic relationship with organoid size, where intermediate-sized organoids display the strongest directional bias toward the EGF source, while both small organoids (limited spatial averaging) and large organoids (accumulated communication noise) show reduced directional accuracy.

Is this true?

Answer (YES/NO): NO